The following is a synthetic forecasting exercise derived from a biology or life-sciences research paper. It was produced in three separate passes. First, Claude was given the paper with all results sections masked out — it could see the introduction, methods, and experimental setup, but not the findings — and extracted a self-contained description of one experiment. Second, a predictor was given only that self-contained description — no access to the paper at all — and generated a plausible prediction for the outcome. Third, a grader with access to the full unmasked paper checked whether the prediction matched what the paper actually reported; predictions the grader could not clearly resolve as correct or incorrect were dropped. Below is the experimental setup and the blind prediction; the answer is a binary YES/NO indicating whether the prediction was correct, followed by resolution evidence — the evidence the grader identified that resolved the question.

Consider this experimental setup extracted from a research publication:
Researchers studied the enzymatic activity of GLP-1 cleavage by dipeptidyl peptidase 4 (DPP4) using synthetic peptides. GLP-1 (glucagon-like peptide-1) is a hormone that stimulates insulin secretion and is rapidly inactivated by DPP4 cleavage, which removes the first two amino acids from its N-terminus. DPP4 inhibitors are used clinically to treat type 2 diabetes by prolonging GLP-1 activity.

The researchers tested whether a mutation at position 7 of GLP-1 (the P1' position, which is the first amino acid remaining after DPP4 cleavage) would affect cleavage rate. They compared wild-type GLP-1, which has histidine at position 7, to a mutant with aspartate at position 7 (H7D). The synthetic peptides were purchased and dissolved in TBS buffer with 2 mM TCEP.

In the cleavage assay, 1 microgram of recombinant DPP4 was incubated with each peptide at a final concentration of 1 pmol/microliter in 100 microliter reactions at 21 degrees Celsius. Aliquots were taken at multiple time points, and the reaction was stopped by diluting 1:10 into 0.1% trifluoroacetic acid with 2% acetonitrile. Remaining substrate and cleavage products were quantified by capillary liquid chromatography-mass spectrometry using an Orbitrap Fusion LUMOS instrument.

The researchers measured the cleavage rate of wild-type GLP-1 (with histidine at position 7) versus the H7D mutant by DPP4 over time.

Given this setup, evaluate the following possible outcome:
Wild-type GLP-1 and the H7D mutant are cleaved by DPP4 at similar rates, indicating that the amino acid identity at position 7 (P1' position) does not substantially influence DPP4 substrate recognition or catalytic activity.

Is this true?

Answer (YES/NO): NO